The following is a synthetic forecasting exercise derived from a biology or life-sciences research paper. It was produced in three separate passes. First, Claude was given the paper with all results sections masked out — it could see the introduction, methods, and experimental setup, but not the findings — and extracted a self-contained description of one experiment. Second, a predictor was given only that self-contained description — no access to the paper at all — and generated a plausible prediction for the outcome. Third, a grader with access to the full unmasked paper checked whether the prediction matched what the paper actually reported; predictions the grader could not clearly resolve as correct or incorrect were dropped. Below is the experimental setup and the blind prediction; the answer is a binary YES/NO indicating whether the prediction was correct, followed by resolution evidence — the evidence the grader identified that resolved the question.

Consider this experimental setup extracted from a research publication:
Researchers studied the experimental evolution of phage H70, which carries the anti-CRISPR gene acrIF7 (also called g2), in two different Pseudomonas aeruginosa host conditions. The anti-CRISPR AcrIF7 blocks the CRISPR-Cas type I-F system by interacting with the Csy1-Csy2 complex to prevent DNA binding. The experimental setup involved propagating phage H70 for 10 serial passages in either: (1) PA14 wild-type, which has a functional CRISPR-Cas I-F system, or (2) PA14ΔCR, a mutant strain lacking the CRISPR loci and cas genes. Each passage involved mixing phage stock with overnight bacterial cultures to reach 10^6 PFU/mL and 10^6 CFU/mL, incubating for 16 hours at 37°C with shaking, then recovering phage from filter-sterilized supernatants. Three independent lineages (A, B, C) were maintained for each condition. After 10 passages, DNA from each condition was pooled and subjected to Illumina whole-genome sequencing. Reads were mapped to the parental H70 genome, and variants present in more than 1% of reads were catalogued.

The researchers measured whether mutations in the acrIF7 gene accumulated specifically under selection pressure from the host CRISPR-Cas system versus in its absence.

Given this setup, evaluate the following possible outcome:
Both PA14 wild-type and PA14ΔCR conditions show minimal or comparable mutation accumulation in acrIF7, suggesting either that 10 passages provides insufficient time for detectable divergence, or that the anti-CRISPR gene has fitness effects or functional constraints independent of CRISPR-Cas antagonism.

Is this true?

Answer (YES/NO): YES